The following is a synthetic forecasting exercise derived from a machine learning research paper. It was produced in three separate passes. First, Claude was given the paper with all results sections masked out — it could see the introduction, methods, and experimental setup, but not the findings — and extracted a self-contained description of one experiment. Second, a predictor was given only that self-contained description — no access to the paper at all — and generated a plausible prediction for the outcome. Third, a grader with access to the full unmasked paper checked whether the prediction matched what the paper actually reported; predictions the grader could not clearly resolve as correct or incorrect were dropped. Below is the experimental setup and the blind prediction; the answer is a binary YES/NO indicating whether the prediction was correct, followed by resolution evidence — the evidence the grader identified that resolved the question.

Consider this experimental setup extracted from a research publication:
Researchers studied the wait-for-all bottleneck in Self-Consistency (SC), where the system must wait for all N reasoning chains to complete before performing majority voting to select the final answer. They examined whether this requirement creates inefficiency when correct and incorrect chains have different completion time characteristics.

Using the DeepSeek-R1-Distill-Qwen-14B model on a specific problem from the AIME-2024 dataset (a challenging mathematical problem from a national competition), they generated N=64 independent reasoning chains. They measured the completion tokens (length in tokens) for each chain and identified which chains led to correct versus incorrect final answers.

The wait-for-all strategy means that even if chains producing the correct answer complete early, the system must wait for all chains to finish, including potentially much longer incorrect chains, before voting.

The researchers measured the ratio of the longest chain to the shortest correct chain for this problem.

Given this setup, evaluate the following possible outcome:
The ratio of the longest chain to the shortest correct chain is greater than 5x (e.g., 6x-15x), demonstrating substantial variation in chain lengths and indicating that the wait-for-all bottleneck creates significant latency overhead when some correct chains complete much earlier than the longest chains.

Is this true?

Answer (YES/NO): YES